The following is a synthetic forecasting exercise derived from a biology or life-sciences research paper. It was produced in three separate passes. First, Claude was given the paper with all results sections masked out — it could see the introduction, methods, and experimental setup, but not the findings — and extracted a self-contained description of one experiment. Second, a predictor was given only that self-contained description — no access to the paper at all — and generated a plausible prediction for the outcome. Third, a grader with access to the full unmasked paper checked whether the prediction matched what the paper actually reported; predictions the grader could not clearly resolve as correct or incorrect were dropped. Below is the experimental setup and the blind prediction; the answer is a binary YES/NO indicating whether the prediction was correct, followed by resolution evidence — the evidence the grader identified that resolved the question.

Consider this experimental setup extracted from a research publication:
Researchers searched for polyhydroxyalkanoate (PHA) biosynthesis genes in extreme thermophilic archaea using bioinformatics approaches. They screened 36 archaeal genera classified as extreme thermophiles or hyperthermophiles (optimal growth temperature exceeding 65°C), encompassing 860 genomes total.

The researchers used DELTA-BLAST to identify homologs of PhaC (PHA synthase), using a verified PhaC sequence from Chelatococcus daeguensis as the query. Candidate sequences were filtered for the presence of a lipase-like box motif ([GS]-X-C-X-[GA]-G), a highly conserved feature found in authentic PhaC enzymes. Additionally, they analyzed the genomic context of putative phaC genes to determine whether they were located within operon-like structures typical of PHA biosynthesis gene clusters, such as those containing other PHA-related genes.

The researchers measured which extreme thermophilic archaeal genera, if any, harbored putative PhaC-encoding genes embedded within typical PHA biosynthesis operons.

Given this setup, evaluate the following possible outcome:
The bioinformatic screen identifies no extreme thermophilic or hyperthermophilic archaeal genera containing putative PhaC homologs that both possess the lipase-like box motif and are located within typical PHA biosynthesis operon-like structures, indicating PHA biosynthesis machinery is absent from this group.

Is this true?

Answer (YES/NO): NO